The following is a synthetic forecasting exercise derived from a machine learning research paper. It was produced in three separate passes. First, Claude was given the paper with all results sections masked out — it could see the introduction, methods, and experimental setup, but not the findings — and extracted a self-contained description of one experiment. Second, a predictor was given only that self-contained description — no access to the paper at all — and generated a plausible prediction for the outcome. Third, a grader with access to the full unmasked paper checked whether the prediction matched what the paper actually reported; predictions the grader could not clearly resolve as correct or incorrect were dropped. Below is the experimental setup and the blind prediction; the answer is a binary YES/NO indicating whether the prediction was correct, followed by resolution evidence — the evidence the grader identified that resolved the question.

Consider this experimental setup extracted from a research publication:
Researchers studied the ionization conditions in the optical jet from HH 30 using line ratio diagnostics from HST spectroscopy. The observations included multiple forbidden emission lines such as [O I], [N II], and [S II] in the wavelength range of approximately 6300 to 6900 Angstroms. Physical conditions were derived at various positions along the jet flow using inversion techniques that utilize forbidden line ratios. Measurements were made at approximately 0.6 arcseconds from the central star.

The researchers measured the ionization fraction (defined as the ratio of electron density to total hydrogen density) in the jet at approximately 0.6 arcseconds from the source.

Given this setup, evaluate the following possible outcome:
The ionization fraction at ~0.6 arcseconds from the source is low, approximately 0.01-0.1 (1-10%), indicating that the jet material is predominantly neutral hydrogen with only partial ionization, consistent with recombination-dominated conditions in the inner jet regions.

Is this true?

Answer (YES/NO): YES